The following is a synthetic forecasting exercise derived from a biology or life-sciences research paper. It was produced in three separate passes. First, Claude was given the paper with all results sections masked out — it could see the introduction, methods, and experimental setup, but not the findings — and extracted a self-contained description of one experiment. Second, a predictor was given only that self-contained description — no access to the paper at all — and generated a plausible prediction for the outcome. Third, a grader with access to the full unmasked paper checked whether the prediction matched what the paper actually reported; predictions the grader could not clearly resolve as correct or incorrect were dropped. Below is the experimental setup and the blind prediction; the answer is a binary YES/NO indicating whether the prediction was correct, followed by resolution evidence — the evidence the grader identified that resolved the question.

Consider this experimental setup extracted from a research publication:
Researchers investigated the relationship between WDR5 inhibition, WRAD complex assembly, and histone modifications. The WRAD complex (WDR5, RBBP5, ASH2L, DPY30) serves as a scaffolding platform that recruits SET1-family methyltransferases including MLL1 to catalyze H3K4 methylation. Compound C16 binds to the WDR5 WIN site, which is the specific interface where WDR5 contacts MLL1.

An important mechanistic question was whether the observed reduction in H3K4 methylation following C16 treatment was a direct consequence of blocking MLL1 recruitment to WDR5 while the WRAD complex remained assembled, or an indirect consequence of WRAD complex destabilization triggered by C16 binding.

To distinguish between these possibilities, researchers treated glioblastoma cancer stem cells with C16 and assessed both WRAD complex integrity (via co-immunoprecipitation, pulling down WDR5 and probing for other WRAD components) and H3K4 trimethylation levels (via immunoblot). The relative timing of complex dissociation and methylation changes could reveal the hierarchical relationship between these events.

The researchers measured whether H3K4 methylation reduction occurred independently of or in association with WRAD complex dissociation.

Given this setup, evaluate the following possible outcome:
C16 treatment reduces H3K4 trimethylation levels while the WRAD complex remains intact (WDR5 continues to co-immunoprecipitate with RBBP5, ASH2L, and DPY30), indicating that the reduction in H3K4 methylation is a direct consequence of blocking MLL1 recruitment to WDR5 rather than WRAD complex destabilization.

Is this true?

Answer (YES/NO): NO